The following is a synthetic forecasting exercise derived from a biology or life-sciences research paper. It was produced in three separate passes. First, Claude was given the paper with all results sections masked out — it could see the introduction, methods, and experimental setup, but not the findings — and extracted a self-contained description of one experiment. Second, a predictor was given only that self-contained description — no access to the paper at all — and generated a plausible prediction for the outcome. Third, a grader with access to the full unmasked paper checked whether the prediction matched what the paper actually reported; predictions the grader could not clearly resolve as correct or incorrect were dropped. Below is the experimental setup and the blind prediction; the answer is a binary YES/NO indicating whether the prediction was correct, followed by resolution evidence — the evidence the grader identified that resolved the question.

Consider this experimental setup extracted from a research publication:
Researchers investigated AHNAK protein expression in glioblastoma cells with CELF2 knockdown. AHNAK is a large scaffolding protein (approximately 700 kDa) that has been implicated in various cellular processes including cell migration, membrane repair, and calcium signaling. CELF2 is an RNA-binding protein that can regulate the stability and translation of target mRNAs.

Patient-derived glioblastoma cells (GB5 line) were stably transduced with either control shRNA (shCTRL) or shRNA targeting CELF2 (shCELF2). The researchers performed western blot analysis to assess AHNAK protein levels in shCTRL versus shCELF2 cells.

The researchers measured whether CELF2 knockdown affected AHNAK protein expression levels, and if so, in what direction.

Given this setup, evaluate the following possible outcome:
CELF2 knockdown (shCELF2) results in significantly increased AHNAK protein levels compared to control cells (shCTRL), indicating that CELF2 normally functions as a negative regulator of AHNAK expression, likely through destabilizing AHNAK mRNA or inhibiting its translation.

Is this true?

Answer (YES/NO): YES